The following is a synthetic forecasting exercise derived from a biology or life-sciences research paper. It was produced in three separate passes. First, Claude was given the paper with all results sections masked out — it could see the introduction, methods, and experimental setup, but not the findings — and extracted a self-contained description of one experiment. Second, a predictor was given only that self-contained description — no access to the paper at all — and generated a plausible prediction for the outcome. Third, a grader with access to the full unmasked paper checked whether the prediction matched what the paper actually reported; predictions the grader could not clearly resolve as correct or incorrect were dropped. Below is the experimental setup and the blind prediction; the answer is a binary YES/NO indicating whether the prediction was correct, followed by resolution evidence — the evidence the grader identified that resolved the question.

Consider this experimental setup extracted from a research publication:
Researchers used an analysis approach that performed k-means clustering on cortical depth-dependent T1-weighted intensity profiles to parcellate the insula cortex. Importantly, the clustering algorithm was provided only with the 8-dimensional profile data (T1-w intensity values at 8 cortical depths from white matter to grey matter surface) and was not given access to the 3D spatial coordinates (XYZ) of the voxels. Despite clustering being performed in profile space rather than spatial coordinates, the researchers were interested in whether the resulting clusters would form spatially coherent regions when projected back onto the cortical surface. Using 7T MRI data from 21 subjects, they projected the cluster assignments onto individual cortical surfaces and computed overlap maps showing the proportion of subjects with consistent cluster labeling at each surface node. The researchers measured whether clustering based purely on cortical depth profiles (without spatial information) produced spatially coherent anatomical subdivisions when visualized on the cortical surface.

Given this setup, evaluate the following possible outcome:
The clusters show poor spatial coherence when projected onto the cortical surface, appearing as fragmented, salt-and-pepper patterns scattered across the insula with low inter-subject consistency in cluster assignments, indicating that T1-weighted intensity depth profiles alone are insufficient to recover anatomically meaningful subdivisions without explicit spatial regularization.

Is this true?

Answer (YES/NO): NO